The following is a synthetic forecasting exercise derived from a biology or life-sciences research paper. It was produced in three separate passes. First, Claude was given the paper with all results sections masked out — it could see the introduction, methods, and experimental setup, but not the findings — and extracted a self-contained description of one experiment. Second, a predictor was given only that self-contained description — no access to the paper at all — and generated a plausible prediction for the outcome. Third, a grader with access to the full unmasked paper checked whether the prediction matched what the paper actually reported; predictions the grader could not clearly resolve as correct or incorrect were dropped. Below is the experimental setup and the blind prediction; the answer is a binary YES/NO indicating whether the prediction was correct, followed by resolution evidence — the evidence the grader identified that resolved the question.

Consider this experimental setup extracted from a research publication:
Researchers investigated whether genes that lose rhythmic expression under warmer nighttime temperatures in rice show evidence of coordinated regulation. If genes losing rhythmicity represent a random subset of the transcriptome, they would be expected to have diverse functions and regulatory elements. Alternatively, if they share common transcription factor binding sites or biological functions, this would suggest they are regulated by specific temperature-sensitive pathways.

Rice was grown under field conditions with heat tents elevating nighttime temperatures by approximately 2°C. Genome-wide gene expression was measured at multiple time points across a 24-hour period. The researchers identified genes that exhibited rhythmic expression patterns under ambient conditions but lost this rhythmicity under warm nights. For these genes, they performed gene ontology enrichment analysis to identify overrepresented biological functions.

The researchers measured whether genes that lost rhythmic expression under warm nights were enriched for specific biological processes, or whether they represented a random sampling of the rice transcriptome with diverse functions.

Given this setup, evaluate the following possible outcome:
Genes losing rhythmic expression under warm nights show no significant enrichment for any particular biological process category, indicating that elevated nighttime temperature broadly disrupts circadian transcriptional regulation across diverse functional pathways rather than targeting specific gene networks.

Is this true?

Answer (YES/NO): NO